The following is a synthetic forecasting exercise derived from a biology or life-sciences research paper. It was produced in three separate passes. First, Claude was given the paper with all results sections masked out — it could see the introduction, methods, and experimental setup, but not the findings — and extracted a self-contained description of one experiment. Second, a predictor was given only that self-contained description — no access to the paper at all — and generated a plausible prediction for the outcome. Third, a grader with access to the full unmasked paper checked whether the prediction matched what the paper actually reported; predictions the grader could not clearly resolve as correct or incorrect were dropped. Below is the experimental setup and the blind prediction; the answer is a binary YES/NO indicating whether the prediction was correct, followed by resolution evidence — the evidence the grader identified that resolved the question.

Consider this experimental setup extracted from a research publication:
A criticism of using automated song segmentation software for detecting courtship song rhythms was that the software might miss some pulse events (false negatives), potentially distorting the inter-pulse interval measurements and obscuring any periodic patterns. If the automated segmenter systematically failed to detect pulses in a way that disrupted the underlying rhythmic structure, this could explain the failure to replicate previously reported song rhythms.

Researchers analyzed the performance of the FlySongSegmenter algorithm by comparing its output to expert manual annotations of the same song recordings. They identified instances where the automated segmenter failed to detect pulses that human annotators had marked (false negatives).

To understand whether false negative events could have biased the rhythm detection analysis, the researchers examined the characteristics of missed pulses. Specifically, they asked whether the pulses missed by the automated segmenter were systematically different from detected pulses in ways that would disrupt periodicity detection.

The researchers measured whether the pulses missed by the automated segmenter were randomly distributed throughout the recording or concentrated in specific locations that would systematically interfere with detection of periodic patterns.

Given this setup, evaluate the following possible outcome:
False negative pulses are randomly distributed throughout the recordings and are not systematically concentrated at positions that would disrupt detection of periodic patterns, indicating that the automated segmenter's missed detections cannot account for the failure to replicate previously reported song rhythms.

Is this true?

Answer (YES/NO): NO